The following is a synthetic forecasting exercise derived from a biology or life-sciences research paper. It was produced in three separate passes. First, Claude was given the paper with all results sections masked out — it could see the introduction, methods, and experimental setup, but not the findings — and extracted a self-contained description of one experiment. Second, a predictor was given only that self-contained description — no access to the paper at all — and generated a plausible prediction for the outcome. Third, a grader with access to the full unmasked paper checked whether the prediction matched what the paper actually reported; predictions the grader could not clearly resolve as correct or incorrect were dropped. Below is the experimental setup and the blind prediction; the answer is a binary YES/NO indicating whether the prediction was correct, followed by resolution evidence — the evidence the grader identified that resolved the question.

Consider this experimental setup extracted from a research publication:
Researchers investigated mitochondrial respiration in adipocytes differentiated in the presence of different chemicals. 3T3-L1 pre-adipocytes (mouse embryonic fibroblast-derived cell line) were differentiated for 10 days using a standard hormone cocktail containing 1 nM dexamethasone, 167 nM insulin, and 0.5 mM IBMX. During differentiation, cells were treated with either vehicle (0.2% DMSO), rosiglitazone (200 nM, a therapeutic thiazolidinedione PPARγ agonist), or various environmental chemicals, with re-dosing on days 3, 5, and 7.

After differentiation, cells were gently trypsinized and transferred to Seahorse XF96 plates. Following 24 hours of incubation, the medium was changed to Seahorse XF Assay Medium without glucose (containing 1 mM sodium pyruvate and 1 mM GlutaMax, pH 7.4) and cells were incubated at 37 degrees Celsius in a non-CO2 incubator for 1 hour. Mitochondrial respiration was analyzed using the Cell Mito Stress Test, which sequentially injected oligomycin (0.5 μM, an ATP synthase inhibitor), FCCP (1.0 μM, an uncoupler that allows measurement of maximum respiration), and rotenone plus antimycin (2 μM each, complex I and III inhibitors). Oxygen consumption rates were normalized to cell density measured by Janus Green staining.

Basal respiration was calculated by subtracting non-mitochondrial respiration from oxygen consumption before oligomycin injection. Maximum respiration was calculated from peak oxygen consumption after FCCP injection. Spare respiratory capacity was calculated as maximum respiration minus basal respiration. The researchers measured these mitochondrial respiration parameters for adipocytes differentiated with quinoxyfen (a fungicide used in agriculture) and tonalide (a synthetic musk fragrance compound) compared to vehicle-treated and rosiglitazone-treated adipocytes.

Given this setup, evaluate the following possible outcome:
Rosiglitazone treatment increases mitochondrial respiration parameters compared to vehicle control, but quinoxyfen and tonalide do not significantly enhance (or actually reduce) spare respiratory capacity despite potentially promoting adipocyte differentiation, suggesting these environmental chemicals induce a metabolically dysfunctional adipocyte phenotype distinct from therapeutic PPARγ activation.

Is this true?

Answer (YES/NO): YES